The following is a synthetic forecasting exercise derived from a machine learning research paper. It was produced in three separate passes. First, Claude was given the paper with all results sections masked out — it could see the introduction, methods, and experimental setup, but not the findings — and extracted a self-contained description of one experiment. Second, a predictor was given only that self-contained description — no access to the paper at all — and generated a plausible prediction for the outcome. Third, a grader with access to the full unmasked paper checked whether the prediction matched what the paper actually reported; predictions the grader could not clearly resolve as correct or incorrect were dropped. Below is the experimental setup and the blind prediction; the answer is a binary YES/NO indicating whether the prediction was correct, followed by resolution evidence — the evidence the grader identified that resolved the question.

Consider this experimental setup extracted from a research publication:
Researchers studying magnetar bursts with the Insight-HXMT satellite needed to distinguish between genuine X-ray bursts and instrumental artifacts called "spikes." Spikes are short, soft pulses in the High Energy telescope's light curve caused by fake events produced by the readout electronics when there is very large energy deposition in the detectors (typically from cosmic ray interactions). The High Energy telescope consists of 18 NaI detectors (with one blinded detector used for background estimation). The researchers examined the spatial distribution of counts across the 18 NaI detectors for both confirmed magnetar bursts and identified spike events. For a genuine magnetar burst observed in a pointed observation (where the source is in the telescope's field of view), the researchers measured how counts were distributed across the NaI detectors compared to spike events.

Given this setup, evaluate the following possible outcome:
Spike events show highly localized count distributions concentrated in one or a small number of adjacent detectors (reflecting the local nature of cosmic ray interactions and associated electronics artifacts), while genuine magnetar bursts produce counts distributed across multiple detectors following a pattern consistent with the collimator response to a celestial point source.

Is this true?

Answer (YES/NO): YES